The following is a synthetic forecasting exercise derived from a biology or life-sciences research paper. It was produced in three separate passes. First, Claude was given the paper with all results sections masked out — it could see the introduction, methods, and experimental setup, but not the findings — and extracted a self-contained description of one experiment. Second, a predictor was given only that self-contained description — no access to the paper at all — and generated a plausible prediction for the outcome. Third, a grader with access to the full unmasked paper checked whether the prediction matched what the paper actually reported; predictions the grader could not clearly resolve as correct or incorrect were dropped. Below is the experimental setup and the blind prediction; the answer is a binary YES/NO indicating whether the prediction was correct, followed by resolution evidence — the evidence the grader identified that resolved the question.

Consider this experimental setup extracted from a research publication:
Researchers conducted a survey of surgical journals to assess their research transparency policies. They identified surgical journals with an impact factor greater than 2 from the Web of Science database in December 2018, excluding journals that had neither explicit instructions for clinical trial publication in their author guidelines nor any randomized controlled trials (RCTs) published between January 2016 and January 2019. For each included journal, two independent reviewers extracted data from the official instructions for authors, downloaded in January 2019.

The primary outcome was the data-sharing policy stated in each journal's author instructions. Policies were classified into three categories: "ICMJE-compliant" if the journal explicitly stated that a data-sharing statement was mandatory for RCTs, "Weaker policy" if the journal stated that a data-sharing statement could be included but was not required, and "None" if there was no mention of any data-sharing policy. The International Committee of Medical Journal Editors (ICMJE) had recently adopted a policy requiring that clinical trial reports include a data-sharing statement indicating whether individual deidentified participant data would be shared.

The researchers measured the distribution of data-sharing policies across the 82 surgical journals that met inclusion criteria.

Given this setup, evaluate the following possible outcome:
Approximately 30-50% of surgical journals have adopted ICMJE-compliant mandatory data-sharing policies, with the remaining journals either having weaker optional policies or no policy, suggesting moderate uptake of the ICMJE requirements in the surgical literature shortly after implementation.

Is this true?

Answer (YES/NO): NO